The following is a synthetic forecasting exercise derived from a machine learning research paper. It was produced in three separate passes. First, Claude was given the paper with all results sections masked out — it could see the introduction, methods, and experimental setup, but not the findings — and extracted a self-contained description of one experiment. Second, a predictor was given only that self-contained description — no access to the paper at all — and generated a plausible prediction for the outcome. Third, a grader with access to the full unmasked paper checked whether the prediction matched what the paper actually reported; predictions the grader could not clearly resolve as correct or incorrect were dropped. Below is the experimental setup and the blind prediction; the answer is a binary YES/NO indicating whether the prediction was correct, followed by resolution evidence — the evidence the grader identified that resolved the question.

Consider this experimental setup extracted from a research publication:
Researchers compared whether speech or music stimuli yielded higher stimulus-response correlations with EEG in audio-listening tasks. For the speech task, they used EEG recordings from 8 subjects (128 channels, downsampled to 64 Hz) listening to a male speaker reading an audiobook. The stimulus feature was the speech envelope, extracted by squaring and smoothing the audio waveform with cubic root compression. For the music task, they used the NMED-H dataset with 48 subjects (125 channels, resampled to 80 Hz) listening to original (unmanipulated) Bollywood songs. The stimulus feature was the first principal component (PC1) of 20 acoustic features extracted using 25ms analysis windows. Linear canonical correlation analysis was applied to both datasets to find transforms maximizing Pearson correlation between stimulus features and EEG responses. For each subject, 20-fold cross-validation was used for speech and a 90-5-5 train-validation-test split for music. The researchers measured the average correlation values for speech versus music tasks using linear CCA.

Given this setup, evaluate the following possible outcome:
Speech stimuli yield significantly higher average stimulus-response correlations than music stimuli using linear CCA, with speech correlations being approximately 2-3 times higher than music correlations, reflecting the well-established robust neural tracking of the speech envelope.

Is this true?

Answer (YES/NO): NO